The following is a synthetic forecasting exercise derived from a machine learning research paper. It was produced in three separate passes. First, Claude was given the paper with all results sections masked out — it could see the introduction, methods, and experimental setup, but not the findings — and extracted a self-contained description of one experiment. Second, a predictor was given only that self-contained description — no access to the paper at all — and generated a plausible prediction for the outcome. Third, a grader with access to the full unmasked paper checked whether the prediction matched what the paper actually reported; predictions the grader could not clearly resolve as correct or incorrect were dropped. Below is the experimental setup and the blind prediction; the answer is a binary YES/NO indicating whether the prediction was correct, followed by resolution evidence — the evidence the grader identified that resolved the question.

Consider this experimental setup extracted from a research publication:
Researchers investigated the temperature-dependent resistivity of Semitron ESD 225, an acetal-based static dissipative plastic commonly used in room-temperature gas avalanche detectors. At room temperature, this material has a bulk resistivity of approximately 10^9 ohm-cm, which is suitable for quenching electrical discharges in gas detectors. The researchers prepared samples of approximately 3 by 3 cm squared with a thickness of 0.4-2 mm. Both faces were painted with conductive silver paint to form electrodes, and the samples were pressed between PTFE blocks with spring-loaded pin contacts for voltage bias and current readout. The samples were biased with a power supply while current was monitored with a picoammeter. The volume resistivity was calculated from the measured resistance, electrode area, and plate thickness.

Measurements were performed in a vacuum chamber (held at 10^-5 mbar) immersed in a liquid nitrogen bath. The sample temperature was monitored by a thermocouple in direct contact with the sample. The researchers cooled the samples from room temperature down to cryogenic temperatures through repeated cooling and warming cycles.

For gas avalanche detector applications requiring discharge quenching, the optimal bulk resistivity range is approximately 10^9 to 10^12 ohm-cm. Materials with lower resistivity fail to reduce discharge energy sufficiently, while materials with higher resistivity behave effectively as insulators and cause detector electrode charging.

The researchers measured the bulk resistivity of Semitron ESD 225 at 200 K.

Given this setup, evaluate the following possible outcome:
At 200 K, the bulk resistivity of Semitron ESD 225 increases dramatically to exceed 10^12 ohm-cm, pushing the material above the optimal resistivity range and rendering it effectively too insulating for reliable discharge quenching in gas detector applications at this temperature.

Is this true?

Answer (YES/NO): YES